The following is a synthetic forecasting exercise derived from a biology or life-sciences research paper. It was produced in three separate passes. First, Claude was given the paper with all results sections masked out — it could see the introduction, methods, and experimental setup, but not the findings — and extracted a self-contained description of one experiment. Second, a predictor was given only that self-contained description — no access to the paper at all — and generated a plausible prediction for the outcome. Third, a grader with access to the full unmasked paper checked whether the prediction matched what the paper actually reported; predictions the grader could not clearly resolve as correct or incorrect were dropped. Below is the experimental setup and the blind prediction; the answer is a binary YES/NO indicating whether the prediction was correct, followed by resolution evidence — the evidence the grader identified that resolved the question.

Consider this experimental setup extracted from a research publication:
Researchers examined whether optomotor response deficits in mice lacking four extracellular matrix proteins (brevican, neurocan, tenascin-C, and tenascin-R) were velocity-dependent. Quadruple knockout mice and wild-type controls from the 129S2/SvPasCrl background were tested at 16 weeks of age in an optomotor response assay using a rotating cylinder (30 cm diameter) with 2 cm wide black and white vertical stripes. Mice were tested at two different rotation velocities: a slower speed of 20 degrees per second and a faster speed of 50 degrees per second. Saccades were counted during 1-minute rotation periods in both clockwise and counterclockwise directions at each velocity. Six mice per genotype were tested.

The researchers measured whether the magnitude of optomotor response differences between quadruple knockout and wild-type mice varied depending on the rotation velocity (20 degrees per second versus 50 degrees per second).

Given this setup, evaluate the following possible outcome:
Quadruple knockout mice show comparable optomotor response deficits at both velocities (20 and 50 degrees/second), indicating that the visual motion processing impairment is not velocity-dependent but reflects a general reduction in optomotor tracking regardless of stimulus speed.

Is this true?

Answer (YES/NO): YES